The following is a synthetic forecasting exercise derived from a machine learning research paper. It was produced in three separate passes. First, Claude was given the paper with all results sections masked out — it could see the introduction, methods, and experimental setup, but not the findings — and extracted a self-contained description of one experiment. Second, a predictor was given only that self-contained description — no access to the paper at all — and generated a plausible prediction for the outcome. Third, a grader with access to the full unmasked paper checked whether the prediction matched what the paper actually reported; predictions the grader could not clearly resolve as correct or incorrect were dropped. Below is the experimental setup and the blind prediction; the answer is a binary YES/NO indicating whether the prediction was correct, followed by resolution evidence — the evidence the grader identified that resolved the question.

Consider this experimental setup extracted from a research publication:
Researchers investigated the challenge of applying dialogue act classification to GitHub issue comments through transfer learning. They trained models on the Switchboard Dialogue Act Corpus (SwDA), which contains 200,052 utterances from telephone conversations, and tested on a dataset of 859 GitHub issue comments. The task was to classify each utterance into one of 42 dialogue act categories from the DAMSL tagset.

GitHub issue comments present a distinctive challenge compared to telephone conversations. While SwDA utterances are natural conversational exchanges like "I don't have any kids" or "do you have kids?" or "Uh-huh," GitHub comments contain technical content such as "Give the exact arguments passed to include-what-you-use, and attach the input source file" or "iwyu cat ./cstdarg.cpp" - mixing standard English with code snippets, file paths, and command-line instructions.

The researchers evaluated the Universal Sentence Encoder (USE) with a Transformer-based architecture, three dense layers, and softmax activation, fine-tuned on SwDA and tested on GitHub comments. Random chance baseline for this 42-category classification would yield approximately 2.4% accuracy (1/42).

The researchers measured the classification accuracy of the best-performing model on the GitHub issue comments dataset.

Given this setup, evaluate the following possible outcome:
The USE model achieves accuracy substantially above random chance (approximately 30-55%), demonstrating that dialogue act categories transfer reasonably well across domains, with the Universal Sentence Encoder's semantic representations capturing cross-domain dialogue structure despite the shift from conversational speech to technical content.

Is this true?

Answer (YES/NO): YES